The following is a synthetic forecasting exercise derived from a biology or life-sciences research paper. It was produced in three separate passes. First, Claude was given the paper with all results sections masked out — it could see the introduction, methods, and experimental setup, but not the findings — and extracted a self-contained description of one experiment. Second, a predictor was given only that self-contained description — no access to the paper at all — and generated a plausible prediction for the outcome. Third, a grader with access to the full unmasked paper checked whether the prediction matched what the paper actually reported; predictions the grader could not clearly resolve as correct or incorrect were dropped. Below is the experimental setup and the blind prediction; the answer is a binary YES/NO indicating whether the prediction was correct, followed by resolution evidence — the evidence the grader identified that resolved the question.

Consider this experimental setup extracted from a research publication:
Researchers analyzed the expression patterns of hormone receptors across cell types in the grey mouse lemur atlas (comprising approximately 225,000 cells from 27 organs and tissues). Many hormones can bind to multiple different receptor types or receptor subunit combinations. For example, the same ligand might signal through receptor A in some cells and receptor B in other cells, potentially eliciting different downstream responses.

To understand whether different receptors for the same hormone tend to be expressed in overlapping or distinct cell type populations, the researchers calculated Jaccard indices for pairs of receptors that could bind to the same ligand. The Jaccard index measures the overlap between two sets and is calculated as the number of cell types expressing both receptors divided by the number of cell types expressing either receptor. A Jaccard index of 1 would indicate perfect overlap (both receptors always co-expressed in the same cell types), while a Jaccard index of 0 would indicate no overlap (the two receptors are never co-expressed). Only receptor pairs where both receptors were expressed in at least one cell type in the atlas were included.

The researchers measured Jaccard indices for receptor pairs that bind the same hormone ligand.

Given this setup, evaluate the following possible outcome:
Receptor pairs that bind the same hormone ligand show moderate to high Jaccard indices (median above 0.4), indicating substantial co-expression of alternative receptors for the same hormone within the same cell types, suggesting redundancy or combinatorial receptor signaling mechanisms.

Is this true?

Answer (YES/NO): NO